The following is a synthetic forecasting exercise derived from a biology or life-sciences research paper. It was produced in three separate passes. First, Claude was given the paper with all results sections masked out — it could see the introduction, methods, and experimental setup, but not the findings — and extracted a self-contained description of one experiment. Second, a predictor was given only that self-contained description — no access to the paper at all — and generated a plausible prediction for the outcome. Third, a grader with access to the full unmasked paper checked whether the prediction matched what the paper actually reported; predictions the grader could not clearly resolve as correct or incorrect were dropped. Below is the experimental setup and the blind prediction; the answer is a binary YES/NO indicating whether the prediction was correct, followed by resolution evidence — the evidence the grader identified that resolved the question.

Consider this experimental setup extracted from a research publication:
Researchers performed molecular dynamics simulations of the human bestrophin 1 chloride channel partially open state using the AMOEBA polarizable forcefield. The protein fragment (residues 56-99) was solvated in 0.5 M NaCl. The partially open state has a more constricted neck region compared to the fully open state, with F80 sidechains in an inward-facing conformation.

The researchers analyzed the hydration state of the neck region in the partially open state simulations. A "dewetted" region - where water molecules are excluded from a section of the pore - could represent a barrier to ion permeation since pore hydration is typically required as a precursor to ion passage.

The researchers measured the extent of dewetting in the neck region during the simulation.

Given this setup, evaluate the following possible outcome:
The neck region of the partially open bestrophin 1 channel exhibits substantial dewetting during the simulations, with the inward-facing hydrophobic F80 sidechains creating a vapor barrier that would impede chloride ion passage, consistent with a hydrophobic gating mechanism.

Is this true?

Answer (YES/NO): NO